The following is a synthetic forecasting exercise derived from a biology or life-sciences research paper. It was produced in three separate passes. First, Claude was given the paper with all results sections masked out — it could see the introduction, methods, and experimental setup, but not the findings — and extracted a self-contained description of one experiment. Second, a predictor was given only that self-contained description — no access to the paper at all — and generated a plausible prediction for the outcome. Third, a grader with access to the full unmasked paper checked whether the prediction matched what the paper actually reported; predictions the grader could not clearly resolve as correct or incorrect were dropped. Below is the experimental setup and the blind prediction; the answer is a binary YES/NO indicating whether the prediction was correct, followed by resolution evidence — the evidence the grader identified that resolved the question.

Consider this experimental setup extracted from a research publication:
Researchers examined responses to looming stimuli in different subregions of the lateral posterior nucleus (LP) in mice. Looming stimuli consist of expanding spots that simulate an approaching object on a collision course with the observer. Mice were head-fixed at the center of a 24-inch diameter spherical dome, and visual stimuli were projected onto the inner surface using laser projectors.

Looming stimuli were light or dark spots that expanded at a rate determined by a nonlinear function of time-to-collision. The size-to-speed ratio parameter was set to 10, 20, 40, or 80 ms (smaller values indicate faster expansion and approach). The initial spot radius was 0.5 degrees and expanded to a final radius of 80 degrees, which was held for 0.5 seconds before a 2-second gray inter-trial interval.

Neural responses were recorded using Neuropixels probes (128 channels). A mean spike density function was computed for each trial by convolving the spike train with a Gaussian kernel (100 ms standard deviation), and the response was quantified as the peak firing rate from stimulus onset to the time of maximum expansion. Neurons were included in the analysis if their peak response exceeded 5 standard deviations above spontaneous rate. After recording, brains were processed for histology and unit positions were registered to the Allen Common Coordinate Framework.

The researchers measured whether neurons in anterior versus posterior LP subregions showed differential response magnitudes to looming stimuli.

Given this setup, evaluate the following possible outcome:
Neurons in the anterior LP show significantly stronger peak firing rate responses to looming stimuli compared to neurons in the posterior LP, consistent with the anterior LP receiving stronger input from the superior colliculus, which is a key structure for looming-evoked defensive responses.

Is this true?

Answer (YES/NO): NO